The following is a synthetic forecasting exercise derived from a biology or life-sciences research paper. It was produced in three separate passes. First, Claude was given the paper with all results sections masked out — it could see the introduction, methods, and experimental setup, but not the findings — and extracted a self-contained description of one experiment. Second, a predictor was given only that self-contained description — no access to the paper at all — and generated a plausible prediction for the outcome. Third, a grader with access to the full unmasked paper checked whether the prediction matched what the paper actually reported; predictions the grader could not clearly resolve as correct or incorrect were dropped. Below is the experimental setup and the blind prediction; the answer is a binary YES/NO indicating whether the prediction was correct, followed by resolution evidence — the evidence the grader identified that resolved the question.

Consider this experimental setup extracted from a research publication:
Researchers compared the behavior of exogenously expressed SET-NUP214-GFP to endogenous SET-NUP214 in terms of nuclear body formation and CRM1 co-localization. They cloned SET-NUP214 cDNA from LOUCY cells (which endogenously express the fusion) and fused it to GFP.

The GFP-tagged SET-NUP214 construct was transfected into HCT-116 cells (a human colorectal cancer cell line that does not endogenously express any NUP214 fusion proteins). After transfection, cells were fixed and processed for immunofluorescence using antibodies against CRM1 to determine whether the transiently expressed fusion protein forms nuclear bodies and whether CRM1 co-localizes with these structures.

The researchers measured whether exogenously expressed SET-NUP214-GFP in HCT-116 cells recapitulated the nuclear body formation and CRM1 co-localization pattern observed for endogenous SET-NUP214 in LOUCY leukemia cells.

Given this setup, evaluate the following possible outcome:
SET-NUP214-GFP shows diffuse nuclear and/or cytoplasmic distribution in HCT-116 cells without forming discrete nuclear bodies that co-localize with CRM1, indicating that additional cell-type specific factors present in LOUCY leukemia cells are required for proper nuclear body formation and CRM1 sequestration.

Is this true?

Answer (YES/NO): NO